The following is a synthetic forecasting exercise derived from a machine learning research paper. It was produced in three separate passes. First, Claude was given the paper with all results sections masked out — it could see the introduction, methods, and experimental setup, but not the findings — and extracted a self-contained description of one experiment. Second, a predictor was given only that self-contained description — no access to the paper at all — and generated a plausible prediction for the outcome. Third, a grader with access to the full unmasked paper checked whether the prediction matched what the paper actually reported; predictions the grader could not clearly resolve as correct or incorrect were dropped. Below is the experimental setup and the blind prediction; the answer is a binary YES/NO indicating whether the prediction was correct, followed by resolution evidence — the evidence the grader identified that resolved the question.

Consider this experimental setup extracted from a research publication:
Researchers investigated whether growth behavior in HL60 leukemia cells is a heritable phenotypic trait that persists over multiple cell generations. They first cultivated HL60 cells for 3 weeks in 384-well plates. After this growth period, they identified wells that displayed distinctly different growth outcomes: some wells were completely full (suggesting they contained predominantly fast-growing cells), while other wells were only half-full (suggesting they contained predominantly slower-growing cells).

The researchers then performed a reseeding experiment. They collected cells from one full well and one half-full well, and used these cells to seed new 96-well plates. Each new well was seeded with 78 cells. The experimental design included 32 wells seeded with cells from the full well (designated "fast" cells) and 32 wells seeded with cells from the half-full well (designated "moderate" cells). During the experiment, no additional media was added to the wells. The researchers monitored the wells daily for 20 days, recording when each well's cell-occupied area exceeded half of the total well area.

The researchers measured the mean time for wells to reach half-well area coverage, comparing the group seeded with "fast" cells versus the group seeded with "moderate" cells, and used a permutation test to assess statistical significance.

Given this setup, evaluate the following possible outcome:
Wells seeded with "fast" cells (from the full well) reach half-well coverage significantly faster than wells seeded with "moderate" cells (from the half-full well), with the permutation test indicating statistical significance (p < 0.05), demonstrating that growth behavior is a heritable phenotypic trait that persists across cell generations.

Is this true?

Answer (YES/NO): YES